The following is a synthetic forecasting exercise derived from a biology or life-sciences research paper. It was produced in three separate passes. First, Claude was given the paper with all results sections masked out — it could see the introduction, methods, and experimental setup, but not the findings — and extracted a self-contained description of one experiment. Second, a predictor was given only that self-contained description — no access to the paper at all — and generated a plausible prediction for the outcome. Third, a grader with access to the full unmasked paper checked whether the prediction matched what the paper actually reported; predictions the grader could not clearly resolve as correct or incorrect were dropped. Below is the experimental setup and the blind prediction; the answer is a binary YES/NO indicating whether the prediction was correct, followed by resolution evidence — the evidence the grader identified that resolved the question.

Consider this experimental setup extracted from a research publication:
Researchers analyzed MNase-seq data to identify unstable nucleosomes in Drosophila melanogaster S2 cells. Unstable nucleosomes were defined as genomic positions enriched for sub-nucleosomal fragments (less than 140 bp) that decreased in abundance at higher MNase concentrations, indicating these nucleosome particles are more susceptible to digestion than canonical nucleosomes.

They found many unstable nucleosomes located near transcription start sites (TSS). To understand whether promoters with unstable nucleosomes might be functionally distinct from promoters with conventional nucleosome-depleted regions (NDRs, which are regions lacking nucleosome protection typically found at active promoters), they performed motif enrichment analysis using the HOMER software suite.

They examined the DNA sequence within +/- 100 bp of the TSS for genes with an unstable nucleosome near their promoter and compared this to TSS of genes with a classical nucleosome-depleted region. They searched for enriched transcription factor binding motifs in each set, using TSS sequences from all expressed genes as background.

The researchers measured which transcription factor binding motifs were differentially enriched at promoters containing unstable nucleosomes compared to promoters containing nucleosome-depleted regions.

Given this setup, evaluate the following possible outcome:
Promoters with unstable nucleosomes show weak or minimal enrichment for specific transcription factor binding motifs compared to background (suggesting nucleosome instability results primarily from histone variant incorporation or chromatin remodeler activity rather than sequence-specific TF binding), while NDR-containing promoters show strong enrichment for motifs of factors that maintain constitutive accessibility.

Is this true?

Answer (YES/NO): NO